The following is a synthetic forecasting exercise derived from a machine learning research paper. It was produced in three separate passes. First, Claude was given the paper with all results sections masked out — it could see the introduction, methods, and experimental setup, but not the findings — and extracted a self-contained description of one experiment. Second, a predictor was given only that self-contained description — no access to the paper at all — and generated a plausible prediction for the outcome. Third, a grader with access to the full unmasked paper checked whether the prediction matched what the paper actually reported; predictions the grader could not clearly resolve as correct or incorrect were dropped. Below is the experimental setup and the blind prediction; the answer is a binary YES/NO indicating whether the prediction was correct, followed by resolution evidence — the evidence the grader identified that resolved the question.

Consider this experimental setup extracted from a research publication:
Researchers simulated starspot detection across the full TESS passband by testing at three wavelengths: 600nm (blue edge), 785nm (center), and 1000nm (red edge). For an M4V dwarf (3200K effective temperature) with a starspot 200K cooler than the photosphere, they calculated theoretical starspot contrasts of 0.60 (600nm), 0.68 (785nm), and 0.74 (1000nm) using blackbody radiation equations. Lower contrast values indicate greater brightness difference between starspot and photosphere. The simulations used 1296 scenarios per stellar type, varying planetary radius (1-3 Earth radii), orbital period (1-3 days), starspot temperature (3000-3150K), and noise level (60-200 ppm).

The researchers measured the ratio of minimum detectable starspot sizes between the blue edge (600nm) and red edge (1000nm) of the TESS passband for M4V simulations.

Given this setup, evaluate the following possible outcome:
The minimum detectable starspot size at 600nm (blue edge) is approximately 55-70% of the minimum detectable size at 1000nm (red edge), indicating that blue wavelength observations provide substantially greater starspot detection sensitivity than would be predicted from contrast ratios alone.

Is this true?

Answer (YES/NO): YES